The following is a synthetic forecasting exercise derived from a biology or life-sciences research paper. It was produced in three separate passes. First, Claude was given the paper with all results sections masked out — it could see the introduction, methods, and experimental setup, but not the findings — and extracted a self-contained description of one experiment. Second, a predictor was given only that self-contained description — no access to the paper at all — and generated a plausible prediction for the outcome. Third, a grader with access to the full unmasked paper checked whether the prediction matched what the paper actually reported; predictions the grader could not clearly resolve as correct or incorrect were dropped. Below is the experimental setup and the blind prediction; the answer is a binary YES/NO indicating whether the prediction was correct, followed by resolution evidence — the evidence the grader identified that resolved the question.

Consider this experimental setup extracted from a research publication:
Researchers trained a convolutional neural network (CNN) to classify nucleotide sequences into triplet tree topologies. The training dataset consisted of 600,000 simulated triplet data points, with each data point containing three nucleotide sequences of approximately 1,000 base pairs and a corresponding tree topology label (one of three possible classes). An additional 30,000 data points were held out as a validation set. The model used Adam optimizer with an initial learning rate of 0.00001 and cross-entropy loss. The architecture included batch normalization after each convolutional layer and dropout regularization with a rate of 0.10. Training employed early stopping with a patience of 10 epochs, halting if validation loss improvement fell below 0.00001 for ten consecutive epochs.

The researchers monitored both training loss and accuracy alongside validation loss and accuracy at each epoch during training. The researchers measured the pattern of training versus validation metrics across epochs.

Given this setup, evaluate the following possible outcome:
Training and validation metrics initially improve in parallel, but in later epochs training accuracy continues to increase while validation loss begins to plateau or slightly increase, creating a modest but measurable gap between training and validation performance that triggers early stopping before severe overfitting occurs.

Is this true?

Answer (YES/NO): NO